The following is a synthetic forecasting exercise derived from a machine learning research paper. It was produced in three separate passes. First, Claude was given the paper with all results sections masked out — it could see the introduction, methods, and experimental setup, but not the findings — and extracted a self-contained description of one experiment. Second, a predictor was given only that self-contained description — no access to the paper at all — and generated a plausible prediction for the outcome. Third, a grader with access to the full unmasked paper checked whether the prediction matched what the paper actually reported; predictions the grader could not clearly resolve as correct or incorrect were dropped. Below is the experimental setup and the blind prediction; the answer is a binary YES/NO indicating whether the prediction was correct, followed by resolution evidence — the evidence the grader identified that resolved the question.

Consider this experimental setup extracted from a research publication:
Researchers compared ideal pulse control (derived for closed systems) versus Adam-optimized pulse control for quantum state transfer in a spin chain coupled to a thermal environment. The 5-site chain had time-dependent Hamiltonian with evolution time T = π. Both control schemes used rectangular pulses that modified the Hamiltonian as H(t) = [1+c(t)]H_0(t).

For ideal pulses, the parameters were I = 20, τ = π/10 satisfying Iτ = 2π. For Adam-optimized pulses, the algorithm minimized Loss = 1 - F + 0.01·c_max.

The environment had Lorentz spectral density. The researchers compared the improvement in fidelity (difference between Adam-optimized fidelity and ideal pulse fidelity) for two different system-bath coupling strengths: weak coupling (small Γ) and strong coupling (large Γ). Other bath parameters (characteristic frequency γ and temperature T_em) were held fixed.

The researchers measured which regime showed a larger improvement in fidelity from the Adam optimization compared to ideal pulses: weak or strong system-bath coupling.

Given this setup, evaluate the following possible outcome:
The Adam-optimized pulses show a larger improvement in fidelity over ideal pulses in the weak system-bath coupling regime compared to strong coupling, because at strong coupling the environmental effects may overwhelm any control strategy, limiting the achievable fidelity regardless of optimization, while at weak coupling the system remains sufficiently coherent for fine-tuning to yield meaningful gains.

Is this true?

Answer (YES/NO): NO